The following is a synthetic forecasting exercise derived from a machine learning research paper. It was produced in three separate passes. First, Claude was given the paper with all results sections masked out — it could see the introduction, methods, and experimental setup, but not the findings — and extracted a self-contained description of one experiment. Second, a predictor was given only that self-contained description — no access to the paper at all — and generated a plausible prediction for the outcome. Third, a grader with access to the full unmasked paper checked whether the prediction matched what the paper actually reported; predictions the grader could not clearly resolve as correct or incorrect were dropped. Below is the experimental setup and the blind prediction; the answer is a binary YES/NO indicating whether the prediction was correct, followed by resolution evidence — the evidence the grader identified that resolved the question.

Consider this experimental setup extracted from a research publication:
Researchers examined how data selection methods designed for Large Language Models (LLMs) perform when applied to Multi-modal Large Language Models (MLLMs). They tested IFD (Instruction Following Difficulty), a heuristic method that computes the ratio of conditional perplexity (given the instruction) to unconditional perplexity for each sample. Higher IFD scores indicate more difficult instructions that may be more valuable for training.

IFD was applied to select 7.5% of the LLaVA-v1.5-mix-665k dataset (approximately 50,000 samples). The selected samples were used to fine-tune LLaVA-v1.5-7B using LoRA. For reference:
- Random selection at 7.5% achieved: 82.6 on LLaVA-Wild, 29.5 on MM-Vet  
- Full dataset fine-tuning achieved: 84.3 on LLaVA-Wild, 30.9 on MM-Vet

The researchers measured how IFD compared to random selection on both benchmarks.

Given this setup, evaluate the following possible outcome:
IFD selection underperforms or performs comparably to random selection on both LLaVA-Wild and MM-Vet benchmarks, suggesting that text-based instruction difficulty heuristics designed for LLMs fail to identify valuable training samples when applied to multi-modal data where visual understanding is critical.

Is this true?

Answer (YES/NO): YES